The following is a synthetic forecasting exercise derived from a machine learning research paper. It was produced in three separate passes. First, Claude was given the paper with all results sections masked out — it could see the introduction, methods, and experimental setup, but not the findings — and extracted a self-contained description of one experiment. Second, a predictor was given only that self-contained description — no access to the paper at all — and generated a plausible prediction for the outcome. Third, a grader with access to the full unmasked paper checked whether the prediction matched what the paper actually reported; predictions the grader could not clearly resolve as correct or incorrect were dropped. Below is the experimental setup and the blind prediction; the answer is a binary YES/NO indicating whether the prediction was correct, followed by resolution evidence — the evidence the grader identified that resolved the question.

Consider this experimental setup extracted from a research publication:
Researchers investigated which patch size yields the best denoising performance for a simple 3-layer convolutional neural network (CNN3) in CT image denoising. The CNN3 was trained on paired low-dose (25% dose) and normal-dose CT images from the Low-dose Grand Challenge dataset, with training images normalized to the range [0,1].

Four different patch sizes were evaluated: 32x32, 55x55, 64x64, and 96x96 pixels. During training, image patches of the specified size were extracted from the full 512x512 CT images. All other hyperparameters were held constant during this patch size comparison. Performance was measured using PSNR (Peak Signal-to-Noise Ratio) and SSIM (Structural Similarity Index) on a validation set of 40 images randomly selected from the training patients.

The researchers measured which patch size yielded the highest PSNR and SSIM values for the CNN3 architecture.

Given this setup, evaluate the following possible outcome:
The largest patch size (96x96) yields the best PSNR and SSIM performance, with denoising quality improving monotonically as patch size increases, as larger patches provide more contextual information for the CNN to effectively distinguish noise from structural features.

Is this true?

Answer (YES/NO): NO